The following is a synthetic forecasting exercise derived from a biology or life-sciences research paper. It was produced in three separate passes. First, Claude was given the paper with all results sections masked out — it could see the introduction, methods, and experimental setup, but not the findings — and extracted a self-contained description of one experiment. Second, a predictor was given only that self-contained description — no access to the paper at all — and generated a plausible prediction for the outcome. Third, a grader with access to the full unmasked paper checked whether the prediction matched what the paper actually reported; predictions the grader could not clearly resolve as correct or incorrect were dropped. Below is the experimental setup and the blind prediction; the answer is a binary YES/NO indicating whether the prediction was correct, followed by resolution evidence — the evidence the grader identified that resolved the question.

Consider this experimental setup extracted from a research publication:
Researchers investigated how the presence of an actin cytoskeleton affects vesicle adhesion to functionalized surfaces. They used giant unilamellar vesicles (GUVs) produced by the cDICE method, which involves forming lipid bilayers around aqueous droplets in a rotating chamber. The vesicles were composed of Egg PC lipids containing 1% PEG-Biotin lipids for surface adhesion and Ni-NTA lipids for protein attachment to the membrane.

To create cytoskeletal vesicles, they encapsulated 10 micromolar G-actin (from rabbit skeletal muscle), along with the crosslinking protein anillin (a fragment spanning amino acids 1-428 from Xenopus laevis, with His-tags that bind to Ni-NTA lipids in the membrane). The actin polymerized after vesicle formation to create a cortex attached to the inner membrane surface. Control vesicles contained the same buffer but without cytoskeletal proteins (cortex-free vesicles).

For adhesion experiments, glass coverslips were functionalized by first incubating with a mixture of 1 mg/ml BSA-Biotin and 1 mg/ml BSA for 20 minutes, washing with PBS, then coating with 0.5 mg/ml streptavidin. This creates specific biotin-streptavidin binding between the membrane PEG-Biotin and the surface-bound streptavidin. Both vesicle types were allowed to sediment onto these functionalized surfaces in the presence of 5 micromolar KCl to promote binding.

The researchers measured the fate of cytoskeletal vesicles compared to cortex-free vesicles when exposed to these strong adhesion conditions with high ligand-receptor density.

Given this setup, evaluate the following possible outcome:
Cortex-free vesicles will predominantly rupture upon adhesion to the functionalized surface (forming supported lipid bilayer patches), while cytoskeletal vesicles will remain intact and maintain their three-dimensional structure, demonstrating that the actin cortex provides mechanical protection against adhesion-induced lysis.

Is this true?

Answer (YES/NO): NO